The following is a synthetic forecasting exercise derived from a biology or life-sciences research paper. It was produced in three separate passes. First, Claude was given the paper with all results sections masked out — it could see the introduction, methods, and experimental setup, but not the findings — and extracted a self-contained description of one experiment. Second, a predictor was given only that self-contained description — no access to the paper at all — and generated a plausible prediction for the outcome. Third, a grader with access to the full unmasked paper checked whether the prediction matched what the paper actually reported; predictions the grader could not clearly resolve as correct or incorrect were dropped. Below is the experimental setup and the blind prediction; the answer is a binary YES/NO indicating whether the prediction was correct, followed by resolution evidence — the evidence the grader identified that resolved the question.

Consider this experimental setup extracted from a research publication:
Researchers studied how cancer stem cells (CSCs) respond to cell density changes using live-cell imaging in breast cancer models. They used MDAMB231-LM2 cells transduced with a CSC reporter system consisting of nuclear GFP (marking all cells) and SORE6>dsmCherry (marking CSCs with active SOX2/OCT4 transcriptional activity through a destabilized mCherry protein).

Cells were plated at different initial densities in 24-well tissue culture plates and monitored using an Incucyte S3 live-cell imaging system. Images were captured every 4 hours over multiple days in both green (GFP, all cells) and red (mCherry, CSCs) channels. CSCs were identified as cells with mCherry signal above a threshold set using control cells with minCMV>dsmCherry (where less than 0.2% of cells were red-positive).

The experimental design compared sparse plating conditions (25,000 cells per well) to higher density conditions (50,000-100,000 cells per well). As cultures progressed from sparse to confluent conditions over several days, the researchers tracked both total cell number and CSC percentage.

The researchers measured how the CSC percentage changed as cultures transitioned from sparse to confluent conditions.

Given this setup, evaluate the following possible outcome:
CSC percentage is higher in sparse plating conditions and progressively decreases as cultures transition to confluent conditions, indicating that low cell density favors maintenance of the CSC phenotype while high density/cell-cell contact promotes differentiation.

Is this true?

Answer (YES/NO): YES